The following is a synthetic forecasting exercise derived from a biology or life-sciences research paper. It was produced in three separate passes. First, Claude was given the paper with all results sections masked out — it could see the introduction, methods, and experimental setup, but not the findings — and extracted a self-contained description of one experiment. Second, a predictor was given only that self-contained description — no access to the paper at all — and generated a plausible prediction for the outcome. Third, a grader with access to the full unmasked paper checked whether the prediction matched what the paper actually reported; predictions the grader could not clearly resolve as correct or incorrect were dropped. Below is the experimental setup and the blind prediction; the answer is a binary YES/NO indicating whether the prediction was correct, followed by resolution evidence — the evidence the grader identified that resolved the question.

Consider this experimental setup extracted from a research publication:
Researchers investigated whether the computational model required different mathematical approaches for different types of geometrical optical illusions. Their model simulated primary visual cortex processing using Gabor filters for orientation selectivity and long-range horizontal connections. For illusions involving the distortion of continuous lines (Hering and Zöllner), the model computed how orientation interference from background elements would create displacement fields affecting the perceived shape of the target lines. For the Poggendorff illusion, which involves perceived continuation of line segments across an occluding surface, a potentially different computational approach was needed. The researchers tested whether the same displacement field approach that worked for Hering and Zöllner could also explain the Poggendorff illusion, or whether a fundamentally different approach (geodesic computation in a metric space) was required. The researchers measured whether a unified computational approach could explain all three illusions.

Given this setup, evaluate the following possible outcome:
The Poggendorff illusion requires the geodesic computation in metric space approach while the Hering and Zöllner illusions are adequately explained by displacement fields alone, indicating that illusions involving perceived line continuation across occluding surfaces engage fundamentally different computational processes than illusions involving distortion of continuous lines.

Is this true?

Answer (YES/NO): YES